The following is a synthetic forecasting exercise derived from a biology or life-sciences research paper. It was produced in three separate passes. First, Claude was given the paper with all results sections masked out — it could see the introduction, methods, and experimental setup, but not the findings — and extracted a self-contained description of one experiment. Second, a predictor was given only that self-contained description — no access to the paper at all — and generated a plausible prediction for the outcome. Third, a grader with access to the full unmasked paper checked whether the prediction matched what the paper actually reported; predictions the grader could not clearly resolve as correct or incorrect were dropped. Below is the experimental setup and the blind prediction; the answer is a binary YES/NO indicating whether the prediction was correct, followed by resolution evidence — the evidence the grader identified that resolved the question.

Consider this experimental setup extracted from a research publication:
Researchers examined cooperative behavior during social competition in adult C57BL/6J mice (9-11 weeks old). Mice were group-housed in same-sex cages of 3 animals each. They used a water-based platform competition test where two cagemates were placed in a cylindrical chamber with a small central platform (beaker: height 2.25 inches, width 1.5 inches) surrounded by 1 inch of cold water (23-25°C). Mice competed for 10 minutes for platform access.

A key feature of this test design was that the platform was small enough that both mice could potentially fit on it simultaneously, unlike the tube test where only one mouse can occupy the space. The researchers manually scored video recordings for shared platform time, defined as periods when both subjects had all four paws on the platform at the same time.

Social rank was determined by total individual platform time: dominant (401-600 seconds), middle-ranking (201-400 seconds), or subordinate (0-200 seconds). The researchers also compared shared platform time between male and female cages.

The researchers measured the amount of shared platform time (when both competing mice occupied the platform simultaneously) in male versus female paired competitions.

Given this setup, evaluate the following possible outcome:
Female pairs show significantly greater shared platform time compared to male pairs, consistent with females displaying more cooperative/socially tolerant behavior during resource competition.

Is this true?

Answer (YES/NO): NO